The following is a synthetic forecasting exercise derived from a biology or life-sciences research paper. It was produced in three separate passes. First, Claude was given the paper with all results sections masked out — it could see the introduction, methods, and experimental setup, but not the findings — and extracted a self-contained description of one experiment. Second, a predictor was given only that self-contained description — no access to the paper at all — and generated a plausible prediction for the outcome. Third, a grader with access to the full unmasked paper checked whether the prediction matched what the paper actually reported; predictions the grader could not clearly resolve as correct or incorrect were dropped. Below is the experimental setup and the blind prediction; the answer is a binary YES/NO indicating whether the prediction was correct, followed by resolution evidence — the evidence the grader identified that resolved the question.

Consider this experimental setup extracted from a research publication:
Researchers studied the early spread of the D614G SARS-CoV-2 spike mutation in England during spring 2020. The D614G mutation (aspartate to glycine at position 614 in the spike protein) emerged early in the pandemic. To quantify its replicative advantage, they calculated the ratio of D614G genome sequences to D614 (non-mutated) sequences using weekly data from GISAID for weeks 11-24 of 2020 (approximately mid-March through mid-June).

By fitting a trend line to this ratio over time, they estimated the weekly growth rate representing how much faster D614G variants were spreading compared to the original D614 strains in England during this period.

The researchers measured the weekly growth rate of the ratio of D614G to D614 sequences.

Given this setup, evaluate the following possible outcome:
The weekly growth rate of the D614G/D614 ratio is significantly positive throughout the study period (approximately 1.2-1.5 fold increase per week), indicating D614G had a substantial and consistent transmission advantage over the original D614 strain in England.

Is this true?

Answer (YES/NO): YES